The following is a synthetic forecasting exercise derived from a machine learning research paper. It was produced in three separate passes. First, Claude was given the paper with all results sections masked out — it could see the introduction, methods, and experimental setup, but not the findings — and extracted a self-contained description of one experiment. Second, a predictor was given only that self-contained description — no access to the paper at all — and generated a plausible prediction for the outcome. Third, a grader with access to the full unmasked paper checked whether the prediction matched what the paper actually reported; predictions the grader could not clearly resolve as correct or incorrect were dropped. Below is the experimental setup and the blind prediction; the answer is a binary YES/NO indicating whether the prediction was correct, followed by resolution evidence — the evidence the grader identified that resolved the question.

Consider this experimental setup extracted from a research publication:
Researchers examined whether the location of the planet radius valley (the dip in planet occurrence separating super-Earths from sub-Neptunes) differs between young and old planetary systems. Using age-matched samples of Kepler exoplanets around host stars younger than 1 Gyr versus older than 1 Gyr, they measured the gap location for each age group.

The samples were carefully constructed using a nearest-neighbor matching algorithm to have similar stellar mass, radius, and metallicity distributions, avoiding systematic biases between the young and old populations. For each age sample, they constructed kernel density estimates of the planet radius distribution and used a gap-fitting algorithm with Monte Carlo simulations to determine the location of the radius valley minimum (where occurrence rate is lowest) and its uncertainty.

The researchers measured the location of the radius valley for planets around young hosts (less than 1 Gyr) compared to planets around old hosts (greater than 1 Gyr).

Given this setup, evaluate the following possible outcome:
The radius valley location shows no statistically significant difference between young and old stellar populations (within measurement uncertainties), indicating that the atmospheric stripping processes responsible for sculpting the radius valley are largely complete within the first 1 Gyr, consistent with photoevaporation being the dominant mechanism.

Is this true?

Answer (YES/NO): NO